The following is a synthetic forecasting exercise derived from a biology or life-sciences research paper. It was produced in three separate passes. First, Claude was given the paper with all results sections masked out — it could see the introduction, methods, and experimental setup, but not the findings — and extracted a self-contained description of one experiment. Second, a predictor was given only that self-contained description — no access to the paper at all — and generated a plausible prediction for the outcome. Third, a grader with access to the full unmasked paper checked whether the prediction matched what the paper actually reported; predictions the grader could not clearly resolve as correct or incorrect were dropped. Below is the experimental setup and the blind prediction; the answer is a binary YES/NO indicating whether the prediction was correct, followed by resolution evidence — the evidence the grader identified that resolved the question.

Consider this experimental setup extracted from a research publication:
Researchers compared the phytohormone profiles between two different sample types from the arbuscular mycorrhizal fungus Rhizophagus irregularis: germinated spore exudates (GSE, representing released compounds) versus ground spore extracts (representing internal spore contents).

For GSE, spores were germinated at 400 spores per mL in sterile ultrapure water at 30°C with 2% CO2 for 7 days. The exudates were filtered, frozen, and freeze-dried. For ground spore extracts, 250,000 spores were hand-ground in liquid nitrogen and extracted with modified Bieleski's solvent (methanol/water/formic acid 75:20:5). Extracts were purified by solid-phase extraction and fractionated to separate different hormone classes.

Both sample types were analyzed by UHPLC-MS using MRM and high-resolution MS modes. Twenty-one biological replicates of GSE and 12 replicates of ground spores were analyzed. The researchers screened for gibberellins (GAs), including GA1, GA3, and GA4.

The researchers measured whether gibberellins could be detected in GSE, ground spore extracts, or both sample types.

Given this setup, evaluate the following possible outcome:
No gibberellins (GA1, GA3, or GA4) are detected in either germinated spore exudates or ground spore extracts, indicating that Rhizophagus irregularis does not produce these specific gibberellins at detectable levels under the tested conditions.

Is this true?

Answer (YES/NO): NO